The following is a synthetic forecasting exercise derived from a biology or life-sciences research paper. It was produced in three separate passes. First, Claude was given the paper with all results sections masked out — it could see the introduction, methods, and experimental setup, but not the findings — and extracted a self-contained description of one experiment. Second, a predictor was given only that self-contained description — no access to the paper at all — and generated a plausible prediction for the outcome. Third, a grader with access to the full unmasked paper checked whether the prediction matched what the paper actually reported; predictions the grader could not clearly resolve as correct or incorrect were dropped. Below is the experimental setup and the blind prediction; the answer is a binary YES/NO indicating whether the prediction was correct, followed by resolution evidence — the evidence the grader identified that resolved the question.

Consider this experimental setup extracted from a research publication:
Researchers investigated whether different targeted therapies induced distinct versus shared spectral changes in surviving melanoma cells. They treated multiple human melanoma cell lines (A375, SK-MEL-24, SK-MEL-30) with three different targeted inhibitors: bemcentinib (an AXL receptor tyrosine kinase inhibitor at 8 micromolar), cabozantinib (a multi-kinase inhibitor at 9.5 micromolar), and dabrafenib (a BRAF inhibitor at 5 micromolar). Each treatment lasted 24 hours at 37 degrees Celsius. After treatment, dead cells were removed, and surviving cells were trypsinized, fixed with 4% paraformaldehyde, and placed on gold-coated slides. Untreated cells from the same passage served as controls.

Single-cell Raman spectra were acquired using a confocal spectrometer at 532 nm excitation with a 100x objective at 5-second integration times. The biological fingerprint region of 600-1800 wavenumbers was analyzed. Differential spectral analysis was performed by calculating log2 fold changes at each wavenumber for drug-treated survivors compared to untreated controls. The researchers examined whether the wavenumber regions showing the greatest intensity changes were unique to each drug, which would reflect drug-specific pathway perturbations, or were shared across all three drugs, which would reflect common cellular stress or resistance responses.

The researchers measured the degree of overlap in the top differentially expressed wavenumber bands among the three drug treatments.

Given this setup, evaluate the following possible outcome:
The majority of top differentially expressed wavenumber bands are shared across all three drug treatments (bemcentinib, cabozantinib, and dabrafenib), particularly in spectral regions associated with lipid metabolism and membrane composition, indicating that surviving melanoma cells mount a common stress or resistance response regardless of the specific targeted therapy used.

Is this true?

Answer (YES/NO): NO